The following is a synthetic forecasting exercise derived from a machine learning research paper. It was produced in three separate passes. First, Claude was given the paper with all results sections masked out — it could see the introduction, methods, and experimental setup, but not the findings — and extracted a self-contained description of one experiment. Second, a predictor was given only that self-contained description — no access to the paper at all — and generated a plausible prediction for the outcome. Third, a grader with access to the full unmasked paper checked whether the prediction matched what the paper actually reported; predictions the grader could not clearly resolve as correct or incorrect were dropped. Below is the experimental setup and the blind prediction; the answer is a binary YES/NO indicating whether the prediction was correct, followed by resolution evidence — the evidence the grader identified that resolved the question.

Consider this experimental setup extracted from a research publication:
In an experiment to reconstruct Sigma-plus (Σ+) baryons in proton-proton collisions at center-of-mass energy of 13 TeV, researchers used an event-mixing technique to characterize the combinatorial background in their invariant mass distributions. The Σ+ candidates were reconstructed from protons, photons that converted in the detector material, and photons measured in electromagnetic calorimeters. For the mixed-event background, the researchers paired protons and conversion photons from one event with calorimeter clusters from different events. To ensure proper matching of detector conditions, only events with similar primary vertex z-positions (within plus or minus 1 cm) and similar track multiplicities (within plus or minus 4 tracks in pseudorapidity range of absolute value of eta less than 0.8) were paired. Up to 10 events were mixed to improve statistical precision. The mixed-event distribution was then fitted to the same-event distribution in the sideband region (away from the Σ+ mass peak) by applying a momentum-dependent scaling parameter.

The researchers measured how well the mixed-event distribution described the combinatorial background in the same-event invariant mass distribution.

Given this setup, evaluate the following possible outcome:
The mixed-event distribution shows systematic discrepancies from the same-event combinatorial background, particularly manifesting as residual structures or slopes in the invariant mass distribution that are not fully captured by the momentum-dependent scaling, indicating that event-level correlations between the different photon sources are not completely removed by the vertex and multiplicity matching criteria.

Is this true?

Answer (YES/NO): NO